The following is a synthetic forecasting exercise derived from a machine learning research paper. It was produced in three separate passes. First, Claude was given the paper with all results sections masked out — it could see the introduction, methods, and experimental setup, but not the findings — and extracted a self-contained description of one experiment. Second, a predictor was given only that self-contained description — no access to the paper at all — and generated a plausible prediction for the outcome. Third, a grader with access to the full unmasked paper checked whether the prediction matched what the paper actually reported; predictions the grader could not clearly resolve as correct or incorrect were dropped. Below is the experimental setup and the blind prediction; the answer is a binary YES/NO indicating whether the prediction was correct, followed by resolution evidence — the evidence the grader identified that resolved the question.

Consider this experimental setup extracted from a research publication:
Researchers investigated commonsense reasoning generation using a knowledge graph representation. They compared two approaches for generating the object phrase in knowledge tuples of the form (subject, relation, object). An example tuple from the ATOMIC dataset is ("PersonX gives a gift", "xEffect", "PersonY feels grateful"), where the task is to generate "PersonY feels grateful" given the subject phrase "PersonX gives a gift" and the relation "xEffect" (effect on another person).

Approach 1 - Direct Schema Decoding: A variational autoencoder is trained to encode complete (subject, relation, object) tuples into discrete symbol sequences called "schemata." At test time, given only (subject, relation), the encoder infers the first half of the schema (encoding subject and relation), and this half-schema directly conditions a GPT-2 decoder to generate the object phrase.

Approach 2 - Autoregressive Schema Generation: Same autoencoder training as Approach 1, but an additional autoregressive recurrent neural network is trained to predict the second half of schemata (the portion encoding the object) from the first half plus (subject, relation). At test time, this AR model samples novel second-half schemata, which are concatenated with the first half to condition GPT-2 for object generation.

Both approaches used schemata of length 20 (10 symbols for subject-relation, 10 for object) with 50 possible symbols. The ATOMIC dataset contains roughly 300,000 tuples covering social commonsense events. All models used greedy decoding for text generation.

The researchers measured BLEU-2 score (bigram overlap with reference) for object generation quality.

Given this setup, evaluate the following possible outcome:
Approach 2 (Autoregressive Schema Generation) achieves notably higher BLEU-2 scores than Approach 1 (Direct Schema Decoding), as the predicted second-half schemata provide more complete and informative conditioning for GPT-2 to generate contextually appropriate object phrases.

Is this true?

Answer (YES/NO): NO